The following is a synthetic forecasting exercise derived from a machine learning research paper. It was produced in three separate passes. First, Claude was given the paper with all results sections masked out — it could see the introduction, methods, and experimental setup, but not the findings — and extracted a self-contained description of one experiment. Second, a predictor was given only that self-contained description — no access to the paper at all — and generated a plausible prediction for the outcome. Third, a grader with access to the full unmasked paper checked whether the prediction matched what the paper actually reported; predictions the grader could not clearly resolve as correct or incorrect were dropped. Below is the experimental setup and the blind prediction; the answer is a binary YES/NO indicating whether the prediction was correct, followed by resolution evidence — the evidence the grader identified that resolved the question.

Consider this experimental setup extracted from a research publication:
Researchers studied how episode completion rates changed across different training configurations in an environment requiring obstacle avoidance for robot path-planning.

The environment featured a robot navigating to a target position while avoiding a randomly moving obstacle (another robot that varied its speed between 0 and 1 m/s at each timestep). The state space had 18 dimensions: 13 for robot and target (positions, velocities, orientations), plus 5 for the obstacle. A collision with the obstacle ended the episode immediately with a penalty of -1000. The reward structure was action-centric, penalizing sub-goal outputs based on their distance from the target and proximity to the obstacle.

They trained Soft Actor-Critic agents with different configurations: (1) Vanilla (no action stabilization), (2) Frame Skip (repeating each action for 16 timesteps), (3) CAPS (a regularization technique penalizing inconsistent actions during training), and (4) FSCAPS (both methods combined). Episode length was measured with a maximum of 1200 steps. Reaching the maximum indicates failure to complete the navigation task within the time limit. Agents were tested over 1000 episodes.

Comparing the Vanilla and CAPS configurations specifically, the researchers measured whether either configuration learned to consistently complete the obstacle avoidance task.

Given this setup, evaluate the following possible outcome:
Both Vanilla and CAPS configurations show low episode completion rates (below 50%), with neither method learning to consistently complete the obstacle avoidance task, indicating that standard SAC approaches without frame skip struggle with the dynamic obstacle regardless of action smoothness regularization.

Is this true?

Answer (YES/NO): YES